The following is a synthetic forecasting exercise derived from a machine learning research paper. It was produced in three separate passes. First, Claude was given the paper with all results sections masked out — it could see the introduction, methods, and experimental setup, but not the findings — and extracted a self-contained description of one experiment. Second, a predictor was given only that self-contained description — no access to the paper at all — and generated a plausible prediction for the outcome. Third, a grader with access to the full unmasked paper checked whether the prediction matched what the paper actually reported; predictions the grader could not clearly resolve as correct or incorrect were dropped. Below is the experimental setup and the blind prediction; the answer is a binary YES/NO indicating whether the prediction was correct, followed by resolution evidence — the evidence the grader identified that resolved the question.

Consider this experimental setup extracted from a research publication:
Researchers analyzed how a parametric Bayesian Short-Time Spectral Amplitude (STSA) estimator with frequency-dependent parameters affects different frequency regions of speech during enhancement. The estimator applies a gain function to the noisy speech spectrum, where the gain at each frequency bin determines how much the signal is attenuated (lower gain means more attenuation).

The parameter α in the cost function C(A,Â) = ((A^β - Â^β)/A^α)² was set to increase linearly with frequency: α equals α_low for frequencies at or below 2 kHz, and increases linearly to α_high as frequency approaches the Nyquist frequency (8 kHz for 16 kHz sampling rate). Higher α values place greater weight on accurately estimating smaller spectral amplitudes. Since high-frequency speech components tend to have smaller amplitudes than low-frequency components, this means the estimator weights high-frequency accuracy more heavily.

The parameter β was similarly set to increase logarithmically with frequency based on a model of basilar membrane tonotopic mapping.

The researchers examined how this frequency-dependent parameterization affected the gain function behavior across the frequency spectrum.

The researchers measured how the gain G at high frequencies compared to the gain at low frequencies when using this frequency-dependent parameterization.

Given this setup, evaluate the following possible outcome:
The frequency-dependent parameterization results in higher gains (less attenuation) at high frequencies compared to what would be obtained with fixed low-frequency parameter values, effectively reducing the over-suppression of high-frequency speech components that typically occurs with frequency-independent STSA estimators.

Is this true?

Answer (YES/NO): NO